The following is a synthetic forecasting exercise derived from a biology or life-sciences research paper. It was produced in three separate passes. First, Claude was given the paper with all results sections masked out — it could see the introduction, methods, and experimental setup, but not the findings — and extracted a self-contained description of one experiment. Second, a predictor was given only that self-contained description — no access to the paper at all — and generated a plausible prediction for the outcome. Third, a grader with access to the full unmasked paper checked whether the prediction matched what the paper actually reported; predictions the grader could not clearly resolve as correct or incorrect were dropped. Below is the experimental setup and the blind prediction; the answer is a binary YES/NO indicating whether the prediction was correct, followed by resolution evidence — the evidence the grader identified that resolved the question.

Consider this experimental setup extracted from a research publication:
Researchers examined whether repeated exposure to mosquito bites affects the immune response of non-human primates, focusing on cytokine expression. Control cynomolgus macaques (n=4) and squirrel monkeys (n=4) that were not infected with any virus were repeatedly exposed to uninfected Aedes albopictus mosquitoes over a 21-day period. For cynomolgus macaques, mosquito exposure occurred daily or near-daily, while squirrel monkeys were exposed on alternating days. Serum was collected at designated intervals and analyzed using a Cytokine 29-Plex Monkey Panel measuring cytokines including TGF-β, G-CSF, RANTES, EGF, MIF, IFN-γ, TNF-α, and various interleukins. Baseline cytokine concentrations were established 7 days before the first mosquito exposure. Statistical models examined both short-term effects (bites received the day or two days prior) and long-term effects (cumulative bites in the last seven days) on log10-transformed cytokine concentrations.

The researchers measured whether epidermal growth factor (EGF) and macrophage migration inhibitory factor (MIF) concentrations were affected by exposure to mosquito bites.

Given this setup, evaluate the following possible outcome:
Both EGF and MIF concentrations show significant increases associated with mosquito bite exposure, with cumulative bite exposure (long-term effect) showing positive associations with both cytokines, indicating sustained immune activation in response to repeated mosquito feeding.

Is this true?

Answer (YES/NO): NO